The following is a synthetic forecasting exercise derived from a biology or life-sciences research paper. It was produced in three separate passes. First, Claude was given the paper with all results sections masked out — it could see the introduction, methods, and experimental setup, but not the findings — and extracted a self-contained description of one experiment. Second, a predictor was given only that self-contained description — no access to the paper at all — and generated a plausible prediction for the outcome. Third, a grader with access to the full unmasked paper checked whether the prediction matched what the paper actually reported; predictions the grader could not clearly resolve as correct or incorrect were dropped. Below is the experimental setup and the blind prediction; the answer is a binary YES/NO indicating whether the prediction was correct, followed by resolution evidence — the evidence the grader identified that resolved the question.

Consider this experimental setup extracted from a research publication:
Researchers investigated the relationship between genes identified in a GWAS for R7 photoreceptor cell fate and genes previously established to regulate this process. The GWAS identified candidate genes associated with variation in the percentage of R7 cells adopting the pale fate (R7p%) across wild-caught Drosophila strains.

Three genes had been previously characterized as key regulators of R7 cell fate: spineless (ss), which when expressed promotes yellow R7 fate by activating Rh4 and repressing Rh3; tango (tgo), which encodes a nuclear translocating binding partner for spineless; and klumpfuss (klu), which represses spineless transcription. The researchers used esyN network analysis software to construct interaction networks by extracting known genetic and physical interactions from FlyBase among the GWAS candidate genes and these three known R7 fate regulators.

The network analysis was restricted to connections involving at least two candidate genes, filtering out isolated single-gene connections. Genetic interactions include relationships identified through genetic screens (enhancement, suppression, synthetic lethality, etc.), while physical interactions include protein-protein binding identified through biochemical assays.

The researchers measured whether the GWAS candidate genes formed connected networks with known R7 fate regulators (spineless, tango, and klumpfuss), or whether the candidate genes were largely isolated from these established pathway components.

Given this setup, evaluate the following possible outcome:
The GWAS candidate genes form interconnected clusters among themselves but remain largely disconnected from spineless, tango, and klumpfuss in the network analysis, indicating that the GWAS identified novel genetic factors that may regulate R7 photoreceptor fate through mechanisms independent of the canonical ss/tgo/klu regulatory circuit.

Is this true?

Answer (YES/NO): NO